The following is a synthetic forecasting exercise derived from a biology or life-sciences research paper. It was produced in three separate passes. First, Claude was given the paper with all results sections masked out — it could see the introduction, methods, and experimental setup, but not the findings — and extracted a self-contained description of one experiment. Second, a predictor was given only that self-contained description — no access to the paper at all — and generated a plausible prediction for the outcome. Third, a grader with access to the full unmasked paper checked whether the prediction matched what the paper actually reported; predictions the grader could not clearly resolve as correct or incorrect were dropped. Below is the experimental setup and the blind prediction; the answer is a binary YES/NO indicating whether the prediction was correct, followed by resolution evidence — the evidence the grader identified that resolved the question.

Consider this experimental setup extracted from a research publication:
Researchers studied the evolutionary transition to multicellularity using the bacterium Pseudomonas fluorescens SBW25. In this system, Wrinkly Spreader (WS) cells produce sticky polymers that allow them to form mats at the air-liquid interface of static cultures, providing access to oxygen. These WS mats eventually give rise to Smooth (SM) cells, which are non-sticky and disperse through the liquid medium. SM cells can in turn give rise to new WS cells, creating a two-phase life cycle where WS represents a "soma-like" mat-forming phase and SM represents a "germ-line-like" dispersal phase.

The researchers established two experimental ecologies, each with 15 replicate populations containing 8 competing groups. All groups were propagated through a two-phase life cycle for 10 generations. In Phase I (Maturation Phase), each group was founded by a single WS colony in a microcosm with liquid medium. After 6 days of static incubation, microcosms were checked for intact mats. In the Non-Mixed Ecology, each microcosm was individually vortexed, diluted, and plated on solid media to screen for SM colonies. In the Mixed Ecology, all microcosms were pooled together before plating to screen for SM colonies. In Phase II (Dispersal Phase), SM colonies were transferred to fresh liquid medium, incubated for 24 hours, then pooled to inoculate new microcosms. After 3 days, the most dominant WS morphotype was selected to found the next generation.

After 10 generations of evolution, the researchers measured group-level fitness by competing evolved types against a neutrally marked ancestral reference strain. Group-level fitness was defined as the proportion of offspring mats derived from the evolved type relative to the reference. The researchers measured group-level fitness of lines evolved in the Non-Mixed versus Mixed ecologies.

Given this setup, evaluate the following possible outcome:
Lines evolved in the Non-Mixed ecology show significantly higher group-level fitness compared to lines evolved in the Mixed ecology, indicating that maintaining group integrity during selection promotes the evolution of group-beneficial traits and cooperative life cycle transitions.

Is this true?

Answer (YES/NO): YES